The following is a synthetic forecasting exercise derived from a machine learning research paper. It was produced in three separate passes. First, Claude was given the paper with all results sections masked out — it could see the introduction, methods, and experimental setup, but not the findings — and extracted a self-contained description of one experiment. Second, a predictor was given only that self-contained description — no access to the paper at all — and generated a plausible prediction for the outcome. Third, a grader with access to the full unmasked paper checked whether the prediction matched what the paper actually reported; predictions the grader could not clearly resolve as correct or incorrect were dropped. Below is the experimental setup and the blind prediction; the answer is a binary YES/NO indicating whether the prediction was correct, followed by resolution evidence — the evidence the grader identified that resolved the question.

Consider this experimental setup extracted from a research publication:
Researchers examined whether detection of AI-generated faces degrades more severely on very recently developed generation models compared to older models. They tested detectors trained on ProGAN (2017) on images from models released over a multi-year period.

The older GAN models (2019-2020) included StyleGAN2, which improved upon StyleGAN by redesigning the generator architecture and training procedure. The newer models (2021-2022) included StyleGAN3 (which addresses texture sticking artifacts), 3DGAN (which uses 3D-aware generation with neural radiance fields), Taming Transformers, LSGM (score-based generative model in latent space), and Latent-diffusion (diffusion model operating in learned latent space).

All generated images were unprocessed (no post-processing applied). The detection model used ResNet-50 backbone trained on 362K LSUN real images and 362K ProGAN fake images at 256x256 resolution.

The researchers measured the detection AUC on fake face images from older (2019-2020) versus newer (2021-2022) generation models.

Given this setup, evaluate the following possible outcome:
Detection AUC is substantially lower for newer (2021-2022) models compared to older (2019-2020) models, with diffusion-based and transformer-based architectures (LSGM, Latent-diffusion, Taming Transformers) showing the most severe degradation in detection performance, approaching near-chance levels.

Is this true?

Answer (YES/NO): NO